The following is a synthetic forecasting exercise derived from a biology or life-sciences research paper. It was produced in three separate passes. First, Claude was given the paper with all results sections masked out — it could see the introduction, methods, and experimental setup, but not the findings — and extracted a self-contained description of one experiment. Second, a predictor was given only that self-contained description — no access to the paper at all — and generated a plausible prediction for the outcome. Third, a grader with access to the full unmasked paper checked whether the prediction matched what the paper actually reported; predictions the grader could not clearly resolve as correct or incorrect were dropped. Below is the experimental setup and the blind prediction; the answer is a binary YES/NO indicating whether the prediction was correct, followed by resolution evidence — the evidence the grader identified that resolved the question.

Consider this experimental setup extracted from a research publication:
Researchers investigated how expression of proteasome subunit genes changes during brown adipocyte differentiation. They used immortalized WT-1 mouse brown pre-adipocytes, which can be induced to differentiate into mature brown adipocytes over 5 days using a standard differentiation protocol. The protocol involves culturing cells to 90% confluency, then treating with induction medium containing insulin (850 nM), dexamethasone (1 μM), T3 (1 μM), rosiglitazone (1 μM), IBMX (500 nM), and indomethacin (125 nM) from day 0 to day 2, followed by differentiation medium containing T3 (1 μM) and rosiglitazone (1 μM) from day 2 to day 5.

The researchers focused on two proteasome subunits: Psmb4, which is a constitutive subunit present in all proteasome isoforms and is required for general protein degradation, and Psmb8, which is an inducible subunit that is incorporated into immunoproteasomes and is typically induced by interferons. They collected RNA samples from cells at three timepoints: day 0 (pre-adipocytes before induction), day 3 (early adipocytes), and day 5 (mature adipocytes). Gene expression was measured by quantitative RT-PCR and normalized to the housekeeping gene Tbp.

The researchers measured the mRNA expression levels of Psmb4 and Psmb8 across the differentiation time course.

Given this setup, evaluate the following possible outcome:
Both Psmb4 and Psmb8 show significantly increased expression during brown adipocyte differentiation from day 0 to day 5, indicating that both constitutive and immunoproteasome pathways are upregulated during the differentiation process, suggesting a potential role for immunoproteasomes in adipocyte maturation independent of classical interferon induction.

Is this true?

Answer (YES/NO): NO